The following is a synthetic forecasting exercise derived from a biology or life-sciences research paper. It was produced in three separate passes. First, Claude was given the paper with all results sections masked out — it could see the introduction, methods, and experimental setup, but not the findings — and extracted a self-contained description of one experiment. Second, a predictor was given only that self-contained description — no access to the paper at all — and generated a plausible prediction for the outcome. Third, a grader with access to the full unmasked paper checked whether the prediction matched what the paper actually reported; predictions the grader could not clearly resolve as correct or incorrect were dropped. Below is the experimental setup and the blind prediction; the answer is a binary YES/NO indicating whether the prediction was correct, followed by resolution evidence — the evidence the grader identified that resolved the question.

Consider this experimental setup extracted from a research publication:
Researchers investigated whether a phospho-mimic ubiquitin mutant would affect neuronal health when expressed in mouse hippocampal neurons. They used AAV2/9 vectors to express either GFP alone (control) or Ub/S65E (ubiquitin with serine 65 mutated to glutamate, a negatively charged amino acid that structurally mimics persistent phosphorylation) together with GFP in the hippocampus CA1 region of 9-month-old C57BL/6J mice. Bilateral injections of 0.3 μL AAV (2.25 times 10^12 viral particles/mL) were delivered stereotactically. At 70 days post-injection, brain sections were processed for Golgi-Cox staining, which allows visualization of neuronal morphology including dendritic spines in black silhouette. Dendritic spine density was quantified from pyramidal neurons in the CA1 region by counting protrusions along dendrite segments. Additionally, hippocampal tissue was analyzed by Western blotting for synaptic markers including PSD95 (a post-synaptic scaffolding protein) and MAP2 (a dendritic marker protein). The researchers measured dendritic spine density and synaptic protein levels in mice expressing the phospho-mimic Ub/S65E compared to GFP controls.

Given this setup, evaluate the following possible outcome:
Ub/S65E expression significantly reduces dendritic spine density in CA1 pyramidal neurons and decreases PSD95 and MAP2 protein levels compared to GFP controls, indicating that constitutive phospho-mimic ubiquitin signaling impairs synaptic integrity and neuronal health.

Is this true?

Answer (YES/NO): YES